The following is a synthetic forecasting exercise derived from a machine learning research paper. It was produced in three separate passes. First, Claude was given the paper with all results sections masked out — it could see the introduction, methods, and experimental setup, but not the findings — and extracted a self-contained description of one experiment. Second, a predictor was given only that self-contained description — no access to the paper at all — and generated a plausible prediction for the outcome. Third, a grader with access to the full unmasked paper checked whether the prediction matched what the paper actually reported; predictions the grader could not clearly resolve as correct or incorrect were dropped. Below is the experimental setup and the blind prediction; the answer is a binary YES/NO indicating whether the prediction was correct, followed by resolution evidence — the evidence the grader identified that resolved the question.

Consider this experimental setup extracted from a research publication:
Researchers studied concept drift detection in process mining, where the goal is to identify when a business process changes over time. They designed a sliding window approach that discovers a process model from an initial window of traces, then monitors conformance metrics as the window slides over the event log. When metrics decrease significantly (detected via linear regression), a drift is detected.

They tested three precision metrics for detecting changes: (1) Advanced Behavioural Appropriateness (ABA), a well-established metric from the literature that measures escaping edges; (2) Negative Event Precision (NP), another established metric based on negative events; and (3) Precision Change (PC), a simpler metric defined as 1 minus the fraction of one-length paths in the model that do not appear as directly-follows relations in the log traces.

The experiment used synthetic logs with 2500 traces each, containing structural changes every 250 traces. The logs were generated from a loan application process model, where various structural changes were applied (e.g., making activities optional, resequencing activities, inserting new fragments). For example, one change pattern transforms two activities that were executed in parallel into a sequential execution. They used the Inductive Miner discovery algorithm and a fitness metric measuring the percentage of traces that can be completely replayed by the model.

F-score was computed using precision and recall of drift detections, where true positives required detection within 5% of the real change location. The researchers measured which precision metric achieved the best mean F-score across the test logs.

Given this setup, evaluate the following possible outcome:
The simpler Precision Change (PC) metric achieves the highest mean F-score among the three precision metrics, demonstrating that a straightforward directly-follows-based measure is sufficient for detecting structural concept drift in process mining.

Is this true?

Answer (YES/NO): YES